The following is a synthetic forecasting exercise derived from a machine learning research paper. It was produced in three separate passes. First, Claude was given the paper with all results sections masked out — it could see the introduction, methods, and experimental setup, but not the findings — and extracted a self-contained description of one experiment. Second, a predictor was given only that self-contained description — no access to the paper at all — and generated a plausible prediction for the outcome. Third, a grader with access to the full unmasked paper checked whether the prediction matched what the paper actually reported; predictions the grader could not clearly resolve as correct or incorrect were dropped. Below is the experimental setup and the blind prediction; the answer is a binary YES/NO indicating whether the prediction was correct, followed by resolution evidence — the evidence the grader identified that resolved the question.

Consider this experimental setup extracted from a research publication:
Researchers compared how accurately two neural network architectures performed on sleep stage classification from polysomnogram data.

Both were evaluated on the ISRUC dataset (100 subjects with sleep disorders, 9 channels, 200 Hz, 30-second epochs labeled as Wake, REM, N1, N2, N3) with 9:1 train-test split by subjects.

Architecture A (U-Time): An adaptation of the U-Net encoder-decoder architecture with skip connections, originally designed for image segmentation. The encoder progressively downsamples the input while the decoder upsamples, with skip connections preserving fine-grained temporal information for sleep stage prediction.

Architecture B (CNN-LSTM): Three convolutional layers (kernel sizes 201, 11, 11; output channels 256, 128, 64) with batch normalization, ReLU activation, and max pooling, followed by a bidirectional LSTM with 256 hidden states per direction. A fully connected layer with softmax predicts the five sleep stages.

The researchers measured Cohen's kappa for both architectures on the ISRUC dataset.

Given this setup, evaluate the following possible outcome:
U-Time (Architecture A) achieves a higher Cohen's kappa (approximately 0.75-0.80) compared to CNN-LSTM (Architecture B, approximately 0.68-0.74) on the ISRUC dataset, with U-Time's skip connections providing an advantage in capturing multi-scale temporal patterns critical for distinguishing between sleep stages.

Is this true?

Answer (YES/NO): NO